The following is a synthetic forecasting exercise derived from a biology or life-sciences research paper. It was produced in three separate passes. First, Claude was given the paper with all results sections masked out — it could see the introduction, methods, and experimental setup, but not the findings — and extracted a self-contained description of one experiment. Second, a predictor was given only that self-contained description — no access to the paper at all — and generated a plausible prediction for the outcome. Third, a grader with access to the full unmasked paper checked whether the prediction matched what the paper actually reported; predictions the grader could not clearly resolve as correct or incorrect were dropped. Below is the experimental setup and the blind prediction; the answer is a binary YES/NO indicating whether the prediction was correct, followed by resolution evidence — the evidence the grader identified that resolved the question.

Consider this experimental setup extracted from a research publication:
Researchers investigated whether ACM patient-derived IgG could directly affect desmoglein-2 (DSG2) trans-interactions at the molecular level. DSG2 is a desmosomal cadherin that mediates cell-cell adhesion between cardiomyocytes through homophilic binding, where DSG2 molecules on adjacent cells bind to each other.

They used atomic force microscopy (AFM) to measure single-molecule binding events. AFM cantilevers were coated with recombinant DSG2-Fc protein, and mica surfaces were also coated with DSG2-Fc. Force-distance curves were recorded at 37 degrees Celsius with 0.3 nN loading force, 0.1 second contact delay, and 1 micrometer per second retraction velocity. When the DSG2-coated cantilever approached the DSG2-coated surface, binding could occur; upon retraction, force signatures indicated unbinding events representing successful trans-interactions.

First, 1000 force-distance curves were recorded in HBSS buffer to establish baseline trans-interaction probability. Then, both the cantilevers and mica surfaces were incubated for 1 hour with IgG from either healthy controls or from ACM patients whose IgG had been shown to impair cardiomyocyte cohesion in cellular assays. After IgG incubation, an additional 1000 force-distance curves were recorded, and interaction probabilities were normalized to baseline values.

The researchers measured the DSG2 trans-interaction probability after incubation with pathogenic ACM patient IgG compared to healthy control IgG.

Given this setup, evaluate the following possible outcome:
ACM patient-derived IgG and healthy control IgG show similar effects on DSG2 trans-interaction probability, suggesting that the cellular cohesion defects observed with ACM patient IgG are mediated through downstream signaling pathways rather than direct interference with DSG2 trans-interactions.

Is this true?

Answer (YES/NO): NO